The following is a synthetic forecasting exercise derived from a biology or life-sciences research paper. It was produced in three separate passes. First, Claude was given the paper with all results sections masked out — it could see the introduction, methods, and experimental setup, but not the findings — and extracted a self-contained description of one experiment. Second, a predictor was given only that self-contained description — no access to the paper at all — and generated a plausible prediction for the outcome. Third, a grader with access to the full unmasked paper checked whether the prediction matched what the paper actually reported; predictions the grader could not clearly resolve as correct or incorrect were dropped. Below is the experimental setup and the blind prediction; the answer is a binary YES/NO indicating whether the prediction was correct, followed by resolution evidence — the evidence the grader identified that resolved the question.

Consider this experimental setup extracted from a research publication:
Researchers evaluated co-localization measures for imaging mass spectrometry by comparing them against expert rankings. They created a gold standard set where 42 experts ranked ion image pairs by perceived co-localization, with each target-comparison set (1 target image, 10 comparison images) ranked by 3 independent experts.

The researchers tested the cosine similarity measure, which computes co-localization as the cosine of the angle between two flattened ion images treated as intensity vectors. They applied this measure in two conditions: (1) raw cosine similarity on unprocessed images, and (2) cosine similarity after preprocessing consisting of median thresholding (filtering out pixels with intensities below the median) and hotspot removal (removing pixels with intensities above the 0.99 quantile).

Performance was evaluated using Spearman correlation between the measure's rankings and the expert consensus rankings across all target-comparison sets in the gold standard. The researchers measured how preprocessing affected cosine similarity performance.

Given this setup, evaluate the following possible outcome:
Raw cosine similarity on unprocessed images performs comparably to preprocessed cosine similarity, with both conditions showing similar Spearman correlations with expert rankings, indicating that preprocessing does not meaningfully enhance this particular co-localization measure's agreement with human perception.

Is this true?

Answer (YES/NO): NO